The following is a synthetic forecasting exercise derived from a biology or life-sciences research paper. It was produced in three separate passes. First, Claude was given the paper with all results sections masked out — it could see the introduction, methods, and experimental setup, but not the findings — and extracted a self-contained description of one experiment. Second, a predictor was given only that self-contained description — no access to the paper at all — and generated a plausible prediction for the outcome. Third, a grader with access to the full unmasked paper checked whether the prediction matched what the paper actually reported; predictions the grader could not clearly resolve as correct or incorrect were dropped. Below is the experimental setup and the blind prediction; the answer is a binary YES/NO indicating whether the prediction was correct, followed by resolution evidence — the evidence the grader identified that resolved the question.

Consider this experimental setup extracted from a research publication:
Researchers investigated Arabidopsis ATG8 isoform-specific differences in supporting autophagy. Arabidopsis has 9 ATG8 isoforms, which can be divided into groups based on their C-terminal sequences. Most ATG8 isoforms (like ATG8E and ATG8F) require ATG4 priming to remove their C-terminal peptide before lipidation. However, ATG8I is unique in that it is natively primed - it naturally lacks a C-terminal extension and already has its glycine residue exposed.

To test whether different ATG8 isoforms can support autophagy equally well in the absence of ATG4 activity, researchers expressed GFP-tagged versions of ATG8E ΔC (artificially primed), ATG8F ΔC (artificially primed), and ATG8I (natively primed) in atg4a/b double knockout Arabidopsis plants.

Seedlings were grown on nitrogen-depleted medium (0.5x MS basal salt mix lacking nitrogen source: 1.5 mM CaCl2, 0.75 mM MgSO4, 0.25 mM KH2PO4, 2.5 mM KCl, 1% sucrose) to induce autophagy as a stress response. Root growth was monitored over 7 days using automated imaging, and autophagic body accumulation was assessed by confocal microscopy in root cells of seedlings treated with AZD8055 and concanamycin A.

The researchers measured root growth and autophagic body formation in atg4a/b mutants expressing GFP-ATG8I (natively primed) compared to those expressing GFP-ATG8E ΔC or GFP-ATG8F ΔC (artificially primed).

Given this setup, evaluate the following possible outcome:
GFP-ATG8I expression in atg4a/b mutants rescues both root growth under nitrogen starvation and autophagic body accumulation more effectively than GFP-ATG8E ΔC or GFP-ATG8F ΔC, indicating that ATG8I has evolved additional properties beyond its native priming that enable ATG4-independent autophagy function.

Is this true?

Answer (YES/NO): NO